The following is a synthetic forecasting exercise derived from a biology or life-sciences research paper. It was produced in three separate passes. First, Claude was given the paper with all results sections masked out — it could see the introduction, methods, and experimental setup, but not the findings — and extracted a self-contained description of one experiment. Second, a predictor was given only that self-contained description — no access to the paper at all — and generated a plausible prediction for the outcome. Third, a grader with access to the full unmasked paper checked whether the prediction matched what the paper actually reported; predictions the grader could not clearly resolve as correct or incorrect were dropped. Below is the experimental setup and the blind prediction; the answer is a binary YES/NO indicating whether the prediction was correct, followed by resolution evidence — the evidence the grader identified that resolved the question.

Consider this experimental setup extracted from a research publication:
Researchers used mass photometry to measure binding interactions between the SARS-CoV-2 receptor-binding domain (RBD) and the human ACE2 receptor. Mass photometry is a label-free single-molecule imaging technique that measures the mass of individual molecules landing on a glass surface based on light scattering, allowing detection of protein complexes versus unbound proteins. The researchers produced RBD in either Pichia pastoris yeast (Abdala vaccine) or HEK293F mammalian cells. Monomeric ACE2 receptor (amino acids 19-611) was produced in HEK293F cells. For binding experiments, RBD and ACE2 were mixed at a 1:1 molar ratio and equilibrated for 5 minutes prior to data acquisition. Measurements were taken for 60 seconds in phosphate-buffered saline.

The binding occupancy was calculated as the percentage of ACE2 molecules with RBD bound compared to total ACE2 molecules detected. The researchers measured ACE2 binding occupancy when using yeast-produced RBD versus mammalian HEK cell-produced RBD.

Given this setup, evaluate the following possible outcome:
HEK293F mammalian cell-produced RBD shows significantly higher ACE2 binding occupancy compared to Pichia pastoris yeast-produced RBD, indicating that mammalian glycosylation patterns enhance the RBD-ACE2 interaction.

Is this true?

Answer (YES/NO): YES